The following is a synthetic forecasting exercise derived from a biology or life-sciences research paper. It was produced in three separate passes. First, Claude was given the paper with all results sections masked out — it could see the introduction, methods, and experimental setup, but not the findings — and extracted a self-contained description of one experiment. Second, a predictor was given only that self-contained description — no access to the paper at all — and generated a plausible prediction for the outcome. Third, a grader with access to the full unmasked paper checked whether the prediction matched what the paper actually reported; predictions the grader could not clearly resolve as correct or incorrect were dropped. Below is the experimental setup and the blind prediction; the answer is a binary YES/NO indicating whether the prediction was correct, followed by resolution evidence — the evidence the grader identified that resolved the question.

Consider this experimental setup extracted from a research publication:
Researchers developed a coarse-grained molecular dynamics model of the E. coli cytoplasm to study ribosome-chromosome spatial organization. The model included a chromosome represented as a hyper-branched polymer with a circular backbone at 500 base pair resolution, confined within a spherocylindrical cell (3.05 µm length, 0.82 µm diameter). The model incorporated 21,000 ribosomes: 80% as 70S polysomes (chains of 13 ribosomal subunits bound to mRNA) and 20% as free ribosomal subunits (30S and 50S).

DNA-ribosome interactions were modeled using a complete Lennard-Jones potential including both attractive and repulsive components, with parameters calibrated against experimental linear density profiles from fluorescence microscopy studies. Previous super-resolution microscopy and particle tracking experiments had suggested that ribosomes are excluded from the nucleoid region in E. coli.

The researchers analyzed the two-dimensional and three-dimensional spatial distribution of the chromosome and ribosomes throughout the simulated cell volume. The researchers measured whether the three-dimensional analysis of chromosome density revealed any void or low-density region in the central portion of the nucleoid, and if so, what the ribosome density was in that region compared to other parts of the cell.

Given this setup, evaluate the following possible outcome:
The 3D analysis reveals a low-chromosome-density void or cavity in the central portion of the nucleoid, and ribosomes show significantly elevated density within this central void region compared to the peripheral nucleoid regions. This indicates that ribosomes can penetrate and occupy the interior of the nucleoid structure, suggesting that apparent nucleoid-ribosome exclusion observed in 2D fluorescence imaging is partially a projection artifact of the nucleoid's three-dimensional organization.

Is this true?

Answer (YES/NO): YES